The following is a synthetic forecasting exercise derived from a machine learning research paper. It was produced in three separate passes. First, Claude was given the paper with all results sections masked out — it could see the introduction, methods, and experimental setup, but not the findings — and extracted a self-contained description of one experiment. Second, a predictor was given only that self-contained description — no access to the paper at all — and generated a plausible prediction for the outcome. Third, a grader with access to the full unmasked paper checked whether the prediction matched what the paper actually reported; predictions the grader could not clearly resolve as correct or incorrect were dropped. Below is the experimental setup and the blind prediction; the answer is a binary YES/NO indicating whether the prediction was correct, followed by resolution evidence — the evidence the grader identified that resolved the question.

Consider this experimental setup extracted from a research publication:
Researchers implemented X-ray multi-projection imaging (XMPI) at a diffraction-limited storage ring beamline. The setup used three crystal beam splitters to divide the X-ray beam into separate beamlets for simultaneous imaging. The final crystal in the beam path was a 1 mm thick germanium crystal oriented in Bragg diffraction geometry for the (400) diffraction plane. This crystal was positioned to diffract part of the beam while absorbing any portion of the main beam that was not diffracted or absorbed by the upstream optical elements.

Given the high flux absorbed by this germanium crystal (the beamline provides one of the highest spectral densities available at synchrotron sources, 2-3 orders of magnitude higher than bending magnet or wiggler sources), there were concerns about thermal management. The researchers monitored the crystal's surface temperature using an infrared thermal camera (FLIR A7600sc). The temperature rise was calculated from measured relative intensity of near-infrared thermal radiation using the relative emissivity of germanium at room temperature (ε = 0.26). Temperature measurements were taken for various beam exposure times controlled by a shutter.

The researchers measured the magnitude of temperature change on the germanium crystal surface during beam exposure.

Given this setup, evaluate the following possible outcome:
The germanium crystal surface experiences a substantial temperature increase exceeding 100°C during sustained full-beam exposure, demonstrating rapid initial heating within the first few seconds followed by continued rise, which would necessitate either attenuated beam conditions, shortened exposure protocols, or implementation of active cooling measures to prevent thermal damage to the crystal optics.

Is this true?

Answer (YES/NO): NO